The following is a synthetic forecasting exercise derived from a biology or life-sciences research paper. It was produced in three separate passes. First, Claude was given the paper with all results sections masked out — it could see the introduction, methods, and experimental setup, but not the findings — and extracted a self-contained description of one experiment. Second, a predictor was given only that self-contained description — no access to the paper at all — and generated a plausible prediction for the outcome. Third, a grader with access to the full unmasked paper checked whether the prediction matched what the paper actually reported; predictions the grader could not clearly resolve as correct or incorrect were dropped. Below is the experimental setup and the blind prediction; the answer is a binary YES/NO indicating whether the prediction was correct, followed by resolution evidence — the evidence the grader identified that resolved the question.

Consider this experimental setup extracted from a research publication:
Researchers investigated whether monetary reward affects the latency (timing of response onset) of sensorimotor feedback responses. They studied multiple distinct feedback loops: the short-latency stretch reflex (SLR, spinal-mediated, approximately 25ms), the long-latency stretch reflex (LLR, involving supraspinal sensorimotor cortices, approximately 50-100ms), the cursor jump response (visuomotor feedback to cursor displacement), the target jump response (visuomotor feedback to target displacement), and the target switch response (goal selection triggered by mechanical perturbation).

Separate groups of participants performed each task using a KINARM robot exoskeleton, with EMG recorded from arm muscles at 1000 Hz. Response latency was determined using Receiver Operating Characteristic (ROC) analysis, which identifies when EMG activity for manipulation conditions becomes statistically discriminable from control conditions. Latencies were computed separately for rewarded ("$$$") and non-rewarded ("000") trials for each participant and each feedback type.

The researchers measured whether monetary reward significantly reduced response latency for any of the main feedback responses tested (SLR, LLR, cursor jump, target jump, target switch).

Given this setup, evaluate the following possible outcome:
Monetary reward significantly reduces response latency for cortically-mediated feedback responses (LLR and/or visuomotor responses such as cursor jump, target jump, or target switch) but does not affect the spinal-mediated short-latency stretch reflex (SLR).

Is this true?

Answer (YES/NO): NO